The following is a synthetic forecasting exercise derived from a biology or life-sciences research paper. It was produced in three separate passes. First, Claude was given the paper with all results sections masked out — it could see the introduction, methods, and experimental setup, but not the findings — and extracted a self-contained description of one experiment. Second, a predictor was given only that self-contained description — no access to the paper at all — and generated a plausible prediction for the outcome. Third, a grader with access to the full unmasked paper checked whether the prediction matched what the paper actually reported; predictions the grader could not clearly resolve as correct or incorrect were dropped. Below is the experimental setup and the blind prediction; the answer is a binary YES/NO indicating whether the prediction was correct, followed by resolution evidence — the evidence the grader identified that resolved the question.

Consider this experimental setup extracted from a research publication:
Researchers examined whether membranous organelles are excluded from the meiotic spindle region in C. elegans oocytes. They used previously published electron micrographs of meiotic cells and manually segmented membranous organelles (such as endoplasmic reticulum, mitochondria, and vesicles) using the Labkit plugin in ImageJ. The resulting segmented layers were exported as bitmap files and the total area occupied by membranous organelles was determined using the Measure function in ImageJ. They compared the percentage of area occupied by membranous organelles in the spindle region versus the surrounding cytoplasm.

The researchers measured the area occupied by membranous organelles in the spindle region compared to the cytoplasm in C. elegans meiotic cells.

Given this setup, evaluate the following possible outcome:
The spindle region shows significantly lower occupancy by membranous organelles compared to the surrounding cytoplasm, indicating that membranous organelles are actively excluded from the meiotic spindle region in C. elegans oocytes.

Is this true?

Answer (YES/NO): YES